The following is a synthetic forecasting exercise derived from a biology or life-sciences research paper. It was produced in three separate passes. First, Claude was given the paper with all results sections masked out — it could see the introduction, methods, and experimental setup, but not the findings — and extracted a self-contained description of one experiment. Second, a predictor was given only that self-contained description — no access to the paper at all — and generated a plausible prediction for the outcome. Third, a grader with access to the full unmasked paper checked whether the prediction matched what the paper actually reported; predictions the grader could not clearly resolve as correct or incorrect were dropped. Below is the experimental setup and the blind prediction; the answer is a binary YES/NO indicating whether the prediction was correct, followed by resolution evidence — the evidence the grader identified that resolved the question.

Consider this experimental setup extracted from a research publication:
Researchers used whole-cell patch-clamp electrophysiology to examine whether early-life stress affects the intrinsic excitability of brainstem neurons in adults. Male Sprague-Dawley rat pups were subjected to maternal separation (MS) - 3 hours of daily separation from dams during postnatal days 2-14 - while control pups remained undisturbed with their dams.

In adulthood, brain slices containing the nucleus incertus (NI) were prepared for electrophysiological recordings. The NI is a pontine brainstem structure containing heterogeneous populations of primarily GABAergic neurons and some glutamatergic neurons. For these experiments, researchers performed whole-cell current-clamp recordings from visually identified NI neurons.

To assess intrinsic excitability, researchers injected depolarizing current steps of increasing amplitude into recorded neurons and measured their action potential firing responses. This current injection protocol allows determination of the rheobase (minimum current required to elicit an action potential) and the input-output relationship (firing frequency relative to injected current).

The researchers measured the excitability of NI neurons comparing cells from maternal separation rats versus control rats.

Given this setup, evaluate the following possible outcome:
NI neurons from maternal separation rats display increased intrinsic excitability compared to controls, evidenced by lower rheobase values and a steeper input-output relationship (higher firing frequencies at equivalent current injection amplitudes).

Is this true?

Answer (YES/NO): NO